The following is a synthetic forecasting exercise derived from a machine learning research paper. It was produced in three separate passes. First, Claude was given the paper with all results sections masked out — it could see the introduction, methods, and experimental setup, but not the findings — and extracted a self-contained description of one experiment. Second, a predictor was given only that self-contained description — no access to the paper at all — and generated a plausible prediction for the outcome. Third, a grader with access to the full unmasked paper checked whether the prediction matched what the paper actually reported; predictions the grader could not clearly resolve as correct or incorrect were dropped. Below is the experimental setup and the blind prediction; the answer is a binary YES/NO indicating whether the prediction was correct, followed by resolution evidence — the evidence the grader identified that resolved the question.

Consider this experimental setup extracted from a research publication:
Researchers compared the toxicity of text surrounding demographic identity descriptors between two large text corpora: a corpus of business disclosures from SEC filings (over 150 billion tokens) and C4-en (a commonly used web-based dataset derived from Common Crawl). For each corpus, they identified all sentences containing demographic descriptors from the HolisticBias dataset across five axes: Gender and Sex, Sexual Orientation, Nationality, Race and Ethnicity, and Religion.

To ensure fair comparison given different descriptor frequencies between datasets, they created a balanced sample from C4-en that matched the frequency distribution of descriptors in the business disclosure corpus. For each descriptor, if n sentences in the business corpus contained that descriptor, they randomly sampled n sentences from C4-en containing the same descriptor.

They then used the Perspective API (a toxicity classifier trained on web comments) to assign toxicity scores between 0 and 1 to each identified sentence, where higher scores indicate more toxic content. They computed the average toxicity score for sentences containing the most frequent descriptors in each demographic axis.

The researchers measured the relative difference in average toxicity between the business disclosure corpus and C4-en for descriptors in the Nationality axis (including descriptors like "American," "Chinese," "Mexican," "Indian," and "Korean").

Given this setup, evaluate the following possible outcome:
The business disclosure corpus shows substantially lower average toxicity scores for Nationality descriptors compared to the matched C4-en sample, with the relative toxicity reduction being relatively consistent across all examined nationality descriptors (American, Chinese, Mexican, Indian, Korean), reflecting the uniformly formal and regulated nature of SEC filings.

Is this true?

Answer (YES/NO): YES